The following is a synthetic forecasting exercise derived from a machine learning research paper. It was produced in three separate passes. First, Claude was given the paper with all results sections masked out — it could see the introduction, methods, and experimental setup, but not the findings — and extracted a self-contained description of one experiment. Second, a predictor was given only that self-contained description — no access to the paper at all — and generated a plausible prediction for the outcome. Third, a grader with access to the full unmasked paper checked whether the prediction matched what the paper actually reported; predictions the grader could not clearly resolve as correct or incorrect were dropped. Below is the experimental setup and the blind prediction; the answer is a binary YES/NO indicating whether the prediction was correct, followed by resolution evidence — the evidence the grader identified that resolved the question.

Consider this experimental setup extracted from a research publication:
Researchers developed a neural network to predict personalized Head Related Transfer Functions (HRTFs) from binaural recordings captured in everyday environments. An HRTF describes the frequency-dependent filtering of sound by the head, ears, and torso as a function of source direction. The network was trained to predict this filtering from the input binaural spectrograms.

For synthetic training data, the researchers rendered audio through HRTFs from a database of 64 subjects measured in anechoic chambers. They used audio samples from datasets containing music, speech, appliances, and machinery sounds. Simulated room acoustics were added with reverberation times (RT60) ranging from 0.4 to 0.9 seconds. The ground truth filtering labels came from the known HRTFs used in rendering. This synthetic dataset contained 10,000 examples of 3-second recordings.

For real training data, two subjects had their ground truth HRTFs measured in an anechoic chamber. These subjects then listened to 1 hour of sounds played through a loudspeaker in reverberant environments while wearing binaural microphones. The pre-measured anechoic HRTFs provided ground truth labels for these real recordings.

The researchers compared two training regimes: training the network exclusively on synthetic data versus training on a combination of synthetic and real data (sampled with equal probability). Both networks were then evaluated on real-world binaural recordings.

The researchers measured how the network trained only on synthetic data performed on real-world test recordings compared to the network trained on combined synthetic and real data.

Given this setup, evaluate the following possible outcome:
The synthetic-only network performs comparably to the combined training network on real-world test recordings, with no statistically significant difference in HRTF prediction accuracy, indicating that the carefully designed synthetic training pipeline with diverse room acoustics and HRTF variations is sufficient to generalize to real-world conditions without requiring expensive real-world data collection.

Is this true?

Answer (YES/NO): NO